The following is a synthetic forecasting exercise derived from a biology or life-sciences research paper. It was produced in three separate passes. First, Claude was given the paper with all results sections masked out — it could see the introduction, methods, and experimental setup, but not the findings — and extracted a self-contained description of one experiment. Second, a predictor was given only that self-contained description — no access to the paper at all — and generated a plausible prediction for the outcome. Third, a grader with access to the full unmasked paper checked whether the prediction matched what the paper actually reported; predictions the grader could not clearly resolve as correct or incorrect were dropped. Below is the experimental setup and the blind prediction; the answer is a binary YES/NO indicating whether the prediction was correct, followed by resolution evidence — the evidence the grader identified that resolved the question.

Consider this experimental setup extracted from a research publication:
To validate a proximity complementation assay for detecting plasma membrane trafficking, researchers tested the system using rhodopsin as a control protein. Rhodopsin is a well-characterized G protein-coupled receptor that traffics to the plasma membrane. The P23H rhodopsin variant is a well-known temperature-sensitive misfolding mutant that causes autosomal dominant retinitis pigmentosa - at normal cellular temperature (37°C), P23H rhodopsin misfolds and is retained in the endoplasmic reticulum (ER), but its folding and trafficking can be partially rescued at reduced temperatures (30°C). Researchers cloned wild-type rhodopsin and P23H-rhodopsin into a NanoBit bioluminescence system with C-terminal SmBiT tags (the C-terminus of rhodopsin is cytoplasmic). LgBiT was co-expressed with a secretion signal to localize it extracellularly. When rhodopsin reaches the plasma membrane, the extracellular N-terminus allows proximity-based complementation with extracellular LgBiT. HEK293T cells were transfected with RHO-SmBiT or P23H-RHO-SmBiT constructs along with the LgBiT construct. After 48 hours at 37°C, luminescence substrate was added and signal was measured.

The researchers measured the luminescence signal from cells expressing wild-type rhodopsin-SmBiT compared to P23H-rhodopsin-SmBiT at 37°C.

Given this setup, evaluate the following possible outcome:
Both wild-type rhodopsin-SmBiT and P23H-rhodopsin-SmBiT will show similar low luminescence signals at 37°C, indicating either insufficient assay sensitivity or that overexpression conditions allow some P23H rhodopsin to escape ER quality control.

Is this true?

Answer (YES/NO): NO